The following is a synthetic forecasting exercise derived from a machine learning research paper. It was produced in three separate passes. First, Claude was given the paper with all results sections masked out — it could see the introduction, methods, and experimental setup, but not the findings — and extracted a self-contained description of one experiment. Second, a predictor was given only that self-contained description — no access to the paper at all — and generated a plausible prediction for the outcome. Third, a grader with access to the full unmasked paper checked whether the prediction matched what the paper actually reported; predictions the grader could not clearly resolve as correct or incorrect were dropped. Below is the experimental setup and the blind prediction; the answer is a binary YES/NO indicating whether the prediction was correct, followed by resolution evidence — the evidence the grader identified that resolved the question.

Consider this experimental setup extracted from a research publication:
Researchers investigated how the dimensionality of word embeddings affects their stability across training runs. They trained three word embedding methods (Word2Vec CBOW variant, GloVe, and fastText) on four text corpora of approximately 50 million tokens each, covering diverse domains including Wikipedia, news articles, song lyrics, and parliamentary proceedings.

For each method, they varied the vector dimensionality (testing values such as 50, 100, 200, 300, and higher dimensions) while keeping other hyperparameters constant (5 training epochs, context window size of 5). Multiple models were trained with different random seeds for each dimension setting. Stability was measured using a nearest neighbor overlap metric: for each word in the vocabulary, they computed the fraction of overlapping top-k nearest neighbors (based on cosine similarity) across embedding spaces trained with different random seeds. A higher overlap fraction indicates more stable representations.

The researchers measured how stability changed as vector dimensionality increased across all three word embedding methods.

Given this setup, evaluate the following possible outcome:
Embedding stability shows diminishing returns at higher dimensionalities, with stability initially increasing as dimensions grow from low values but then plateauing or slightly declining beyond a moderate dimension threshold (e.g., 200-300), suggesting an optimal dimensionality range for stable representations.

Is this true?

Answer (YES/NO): YES